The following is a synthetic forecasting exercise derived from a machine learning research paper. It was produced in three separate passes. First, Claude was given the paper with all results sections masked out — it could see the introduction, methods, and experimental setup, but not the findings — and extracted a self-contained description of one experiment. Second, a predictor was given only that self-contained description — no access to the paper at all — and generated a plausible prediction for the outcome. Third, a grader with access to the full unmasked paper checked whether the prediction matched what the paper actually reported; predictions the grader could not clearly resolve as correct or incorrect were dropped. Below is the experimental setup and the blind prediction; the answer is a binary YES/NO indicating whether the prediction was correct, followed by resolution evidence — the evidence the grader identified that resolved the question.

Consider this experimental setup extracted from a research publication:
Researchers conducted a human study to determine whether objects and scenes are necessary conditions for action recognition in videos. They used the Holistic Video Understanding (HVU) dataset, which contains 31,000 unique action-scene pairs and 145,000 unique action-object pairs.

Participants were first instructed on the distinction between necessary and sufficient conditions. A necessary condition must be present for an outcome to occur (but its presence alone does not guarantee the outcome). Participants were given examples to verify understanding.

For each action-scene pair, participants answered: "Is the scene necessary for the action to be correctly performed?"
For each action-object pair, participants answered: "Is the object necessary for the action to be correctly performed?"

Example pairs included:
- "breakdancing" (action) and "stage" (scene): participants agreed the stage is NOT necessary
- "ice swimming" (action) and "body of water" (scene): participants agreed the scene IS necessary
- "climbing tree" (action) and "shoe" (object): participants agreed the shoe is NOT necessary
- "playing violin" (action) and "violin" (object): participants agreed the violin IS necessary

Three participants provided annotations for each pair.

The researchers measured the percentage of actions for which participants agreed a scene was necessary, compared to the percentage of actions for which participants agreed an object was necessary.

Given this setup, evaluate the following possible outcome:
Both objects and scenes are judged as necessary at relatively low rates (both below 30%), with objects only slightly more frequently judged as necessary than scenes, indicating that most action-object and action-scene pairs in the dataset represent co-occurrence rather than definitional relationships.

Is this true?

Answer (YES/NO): NO